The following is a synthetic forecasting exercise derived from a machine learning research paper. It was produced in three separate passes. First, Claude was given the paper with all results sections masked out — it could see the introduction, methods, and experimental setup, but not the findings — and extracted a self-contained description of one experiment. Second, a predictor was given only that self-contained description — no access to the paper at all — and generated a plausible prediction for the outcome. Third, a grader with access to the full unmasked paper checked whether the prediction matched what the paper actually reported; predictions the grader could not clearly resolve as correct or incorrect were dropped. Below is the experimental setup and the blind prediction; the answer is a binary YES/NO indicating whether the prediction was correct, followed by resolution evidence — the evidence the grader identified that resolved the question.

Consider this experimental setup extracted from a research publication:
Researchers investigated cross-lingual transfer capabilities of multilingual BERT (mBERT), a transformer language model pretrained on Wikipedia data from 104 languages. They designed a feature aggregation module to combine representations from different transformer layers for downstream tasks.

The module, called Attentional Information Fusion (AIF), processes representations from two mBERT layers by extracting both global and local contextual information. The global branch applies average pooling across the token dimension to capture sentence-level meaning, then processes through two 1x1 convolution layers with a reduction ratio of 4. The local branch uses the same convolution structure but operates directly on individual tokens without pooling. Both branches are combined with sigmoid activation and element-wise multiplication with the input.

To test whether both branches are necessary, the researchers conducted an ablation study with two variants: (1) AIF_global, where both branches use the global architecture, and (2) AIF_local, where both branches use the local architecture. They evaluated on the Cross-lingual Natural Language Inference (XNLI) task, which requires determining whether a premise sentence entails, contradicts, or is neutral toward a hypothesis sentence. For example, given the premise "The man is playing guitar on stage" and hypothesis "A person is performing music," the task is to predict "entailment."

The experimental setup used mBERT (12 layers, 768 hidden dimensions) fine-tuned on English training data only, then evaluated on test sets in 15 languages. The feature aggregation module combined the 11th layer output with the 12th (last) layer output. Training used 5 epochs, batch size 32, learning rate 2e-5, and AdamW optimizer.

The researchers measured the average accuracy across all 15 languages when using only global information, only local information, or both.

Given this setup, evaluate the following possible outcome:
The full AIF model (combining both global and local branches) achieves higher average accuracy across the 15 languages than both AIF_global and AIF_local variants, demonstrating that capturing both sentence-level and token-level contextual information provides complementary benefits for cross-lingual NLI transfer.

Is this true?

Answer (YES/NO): YES